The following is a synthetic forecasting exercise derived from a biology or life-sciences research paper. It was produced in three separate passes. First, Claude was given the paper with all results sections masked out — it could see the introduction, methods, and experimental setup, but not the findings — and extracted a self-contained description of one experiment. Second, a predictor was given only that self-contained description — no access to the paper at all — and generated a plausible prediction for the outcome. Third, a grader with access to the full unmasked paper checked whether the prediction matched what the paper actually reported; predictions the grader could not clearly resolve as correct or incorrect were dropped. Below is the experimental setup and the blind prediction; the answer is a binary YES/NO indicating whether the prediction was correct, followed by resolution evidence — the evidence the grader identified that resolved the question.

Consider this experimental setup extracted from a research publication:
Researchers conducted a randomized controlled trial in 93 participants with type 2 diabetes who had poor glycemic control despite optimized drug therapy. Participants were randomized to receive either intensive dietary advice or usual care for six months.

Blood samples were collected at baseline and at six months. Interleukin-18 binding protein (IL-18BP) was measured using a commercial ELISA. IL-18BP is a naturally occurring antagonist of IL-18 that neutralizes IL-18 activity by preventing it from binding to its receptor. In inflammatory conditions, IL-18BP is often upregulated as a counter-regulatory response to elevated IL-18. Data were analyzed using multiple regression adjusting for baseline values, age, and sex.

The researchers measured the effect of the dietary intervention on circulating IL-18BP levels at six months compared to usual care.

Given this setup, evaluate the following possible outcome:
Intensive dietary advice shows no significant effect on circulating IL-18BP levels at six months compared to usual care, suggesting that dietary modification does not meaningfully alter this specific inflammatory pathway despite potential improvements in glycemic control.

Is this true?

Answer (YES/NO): YES